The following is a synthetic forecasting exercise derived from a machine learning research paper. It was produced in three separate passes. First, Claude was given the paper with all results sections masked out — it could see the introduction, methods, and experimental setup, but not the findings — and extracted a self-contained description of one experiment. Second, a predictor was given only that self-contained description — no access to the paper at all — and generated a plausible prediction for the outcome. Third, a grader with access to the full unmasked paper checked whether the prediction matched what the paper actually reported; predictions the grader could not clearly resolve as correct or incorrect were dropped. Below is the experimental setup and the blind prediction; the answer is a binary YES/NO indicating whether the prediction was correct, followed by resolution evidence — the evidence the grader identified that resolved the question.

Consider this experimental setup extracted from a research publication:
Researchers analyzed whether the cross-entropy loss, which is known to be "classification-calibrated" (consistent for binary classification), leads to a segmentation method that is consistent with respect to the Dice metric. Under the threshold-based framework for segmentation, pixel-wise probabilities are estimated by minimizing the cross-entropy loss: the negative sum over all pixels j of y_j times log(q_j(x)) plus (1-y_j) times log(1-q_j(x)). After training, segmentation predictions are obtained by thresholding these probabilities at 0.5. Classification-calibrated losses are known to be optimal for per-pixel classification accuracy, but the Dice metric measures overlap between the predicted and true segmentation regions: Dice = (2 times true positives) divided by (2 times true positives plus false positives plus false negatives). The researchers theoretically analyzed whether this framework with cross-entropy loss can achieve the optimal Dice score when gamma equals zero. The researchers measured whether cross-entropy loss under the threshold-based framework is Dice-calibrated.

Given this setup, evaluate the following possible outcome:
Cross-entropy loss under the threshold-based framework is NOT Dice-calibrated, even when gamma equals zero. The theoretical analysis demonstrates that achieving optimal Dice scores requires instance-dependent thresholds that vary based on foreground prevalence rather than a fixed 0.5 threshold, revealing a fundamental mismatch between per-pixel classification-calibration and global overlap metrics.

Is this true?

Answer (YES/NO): YES